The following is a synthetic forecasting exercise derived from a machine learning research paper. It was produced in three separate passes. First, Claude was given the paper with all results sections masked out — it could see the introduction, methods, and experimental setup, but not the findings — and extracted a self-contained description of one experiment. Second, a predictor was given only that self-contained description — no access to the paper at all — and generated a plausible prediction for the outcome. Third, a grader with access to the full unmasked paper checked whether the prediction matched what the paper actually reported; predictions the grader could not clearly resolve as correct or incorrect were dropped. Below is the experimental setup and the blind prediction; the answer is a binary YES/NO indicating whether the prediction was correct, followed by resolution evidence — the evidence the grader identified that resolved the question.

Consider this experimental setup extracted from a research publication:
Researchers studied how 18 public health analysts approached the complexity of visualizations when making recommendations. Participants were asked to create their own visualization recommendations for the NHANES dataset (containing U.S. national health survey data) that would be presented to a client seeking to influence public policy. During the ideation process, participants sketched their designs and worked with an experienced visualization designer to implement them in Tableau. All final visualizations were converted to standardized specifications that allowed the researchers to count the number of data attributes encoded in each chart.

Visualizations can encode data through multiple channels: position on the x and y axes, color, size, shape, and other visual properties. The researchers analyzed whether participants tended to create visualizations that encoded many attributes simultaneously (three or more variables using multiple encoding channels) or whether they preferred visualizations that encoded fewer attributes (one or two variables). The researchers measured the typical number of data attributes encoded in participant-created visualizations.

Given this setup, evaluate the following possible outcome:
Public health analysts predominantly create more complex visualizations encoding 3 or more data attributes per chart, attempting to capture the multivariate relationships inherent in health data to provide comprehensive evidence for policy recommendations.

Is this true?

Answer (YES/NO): NO